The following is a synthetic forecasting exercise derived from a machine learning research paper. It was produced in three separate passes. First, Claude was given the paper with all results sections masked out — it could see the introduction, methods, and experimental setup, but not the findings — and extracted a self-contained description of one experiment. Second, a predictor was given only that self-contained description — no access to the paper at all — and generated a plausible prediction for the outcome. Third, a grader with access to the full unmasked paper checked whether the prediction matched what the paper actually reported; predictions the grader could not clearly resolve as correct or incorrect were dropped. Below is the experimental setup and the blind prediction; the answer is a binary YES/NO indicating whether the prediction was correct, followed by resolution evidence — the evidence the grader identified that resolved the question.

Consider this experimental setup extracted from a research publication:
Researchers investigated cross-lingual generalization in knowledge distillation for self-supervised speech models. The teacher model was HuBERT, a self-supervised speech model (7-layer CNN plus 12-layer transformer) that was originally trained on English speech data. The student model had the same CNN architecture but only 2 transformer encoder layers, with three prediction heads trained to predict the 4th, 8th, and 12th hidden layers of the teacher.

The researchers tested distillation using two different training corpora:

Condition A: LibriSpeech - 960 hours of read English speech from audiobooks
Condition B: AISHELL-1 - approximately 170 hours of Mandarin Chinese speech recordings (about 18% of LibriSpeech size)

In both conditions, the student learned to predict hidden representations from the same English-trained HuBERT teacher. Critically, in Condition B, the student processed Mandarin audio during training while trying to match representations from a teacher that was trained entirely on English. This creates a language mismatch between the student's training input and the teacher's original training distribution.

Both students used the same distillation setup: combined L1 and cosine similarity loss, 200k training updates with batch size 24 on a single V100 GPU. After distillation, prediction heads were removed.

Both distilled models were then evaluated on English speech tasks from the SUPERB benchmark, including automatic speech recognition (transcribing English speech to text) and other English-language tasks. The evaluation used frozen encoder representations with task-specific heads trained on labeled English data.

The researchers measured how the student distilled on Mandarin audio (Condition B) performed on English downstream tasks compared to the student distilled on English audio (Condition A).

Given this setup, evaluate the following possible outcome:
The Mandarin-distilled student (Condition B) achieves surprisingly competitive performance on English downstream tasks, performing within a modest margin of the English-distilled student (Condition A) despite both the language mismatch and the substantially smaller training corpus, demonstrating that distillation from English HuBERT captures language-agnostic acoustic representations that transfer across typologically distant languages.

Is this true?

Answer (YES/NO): NO